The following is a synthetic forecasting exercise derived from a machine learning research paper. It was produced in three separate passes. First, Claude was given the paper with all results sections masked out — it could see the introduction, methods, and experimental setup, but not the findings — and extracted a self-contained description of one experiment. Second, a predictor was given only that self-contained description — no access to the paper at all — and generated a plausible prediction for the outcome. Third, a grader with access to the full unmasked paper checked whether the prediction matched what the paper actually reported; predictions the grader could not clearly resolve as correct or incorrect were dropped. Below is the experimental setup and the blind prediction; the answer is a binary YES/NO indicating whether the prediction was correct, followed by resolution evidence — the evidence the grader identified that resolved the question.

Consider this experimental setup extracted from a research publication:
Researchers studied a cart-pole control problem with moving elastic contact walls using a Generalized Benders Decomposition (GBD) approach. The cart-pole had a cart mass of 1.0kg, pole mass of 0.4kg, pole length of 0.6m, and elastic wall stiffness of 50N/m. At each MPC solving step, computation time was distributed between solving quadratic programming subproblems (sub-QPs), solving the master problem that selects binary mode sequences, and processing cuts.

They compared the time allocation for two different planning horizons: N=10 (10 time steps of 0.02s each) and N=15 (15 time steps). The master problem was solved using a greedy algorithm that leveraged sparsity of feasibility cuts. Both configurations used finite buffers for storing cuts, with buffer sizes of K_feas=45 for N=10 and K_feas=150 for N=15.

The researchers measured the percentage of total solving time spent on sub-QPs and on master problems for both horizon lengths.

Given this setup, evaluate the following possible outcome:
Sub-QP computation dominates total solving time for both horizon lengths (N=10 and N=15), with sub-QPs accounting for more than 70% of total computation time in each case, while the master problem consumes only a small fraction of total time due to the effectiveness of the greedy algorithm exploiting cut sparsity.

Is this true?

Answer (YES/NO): NO